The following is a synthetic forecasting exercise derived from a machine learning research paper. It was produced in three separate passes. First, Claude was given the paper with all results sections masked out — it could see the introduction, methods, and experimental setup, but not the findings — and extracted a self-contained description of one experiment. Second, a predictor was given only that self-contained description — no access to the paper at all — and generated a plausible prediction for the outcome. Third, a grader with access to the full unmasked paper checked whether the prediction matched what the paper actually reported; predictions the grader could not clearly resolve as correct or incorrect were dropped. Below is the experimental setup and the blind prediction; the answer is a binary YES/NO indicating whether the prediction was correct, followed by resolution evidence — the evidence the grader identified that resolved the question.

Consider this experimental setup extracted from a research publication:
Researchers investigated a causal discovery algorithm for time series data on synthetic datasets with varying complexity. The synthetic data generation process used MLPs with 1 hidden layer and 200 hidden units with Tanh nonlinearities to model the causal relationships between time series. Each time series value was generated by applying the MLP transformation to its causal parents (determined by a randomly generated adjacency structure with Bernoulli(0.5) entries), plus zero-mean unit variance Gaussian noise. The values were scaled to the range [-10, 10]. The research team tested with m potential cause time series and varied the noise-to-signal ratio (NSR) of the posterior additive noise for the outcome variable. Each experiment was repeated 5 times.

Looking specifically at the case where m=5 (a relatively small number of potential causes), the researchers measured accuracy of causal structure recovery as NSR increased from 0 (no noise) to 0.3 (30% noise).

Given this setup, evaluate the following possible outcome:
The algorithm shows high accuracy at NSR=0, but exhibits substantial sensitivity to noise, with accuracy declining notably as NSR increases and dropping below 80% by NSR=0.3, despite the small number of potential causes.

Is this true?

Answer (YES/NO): NO